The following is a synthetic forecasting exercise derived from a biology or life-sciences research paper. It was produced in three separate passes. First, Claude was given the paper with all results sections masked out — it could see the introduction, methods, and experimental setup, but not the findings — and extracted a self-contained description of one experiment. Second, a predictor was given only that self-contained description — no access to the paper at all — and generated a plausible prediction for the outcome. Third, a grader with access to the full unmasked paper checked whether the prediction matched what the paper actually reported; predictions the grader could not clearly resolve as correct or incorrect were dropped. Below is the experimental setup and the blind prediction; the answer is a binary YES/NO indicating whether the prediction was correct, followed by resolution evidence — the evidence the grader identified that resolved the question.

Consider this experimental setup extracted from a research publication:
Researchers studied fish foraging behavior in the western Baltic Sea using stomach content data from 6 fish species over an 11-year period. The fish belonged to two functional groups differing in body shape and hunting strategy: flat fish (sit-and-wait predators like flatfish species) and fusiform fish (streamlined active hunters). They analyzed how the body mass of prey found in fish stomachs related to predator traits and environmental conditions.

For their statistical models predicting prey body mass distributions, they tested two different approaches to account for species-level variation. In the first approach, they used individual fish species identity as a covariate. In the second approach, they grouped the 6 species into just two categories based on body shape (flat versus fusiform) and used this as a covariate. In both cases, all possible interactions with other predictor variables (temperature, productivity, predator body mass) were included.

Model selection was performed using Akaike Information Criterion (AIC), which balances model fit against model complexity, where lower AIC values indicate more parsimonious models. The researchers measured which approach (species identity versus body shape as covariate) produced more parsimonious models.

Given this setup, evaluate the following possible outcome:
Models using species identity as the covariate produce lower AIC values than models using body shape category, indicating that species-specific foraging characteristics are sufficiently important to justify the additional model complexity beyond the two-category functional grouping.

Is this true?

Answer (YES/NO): NO